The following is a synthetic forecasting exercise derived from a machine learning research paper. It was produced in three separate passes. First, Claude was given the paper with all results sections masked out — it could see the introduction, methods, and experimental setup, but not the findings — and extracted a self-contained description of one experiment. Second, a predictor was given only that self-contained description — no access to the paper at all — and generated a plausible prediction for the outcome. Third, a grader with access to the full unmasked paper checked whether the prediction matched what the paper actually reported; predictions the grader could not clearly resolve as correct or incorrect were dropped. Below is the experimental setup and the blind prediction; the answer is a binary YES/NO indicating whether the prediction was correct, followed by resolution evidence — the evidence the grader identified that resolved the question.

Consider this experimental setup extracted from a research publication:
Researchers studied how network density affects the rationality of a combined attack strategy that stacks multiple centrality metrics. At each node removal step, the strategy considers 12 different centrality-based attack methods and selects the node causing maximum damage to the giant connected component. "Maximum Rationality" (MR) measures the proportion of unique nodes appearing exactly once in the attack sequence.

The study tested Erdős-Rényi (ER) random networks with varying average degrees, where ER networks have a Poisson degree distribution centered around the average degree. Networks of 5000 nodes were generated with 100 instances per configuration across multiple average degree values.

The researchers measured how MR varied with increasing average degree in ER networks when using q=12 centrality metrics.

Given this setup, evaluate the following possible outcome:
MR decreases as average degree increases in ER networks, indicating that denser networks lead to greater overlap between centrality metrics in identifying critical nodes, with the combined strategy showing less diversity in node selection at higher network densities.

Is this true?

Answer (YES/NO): YES